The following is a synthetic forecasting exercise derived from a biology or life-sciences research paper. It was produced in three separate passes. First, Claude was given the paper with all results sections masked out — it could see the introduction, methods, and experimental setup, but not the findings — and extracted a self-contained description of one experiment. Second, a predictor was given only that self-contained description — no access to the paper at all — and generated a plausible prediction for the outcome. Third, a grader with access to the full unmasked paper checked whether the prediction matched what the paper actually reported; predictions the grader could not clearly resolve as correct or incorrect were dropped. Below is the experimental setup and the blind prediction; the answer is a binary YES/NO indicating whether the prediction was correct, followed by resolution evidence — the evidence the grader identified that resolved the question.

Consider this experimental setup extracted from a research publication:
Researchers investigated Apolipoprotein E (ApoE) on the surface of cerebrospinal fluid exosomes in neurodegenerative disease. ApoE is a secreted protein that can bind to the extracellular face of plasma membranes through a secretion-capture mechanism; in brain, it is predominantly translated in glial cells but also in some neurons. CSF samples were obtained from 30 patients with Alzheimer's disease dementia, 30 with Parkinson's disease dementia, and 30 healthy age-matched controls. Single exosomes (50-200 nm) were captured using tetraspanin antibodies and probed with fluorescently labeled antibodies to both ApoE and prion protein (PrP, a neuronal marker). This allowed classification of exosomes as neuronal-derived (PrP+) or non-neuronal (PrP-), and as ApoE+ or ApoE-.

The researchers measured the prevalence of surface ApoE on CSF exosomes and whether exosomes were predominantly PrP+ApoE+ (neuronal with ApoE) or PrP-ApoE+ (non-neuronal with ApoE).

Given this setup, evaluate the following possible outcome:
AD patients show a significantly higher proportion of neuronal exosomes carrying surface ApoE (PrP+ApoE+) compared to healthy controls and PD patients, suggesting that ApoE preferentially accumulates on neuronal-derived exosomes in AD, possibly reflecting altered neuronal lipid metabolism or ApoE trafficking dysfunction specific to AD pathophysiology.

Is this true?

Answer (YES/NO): NO